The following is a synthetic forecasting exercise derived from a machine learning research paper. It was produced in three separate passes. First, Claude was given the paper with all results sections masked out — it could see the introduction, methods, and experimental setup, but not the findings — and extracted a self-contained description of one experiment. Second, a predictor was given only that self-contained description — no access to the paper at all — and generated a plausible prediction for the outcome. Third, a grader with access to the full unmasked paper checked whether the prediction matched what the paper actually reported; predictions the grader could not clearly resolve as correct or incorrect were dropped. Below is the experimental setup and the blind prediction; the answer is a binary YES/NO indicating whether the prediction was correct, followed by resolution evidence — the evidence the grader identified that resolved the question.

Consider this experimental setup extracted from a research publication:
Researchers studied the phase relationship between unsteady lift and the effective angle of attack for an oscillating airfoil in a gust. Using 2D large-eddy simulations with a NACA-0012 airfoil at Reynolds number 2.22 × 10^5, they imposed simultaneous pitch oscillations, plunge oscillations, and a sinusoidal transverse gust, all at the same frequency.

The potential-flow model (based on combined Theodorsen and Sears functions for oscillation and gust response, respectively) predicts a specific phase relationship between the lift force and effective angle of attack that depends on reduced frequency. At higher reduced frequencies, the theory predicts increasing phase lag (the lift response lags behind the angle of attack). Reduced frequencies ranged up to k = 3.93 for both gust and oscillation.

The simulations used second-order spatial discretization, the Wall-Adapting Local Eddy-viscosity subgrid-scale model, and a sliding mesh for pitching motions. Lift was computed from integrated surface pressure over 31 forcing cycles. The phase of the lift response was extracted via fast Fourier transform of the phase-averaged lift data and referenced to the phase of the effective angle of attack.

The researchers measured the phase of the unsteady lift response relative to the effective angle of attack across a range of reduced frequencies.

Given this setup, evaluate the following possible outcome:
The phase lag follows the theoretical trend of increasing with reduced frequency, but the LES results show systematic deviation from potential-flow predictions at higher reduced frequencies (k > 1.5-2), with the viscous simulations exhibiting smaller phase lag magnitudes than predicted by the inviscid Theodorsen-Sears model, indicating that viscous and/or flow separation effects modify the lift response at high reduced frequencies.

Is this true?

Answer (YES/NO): NO